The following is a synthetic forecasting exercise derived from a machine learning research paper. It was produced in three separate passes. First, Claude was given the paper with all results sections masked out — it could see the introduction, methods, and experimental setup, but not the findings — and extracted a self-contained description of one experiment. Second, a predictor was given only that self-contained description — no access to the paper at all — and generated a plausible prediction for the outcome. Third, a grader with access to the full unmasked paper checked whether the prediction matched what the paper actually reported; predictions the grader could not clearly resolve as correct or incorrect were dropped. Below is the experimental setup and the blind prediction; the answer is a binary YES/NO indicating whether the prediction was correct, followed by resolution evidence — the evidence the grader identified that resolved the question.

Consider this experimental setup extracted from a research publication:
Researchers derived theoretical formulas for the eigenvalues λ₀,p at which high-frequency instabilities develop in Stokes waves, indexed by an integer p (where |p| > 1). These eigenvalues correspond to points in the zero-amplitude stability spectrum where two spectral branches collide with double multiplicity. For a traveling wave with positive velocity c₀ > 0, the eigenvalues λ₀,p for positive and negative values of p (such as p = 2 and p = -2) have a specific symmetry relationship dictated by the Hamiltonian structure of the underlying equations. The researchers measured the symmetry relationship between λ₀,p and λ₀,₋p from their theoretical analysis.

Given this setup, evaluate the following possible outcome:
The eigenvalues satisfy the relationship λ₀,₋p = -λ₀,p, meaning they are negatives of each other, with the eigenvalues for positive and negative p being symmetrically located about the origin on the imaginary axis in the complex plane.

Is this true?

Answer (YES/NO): YES